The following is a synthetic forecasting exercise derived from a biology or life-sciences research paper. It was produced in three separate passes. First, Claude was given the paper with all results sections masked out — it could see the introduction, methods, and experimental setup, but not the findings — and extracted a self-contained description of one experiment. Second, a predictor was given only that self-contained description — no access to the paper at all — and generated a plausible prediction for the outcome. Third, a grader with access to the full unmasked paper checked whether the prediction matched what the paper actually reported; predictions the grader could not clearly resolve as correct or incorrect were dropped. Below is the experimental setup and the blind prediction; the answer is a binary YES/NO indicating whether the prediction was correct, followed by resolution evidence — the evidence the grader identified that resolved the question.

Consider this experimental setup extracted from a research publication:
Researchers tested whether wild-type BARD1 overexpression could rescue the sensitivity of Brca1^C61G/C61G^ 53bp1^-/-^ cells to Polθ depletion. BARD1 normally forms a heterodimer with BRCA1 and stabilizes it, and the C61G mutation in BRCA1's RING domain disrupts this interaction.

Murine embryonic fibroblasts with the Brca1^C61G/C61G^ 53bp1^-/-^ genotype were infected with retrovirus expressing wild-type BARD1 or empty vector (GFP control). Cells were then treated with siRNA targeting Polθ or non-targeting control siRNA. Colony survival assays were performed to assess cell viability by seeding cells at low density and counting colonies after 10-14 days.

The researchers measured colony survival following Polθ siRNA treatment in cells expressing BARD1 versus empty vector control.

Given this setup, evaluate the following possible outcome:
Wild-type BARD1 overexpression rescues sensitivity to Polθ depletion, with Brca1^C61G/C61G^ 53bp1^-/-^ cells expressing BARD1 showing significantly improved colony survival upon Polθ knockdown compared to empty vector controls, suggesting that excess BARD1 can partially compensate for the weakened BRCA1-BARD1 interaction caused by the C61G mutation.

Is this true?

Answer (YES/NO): YES